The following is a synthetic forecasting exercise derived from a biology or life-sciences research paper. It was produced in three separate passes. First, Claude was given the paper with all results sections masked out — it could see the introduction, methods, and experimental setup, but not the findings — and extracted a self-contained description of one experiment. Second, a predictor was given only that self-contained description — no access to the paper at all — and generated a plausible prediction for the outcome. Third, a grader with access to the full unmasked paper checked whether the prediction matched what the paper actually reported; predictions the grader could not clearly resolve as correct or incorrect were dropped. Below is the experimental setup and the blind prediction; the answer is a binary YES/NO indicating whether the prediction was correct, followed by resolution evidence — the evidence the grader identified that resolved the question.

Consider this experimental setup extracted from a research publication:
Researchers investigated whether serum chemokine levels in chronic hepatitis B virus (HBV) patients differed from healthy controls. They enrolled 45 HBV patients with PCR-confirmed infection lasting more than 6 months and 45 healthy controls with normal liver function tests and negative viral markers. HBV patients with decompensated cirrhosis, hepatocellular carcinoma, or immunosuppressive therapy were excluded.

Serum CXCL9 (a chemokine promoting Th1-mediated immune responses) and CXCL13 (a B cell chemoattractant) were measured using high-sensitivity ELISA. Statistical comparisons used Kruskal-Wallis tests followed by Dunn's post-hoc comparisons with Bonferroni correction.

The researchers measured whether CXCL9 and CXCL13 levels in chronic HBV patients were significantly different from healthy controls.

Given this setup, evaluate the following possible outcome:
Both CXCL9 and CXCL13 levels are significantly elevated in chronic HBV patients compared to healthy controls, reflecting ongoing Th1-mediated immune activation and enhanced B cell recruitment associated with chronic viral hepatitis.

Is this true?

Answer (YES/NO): YES